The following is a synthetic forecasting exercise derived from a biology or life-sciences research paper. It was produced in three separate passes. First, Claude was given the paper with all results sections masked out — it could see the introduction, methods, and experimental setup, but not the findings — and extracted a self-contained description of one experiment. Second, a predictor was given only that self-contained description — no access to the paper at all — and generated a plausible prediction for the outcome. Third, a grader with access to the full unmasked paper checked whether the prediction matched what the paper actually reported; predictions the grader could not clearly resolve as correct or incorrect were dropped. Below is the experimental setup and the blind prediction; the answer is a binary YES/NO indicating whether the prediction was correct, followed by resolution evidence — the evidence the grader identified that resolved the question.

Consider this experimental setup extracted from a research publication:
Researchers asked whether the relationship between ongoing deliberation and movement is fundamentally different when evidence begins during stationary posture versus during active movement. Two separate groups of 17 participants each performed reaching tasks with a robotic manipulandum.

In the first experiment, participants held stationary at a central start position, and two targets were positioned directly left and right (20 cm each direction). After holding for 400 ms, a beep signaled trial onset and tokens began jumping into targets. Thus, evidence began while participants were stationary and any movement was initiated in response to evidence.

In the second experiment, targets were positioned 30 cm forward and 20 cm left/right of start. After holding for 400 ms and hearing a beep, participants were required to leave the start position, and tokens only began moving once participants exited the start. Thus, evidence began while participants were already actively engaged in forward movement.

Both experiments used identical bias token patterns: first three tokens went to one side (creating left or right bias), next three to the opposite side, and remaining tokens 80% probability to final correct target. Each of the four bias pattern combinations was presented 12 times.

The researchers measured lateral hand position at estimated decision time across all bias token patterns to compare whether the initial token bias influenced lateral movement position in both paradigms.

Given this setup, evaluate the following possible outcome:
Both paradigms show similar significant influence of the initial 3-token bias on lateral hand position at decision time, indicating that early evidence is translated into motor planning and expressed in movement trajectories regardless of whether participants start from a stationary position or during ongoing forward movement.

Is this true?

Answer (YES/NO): NO